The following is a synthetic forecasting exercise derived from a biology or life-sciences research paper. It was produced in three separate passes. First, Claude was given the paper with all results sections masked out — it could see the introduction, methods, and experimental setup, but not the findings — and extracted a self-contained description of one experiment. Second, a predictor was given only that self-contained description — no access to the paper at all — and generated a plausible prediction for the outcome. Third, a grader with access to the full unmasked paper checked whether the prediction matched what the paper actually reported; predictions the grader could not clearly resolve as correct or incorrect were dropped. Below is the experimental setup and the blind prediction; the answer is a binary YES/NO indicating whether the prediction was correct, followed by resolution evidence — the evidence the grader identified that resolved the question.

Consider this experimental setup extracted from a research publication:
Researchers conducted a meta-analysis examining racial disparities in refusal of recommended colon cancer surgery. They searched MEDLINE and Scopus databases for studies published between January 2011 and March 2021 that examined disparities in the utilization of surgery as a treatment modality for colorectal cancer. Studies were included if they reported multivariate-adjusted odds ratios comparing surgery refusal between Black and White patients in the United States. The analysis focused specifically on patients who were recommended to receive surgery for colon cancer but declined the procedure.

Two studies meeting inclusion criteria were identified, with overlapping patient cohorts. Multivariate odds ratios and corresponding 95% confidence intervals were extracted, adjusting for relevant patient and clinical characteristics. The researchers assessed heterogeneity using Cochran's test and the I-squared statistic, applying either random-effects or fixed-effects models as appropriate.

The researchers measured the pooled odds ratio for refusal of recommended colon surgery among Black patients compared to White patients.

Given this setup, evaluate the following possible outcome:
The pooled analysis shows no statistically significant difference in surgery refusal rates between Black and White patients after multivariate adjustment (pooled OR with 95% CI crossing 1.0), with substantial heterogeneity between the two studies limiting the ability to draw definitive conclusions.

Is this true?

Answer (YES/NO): NO